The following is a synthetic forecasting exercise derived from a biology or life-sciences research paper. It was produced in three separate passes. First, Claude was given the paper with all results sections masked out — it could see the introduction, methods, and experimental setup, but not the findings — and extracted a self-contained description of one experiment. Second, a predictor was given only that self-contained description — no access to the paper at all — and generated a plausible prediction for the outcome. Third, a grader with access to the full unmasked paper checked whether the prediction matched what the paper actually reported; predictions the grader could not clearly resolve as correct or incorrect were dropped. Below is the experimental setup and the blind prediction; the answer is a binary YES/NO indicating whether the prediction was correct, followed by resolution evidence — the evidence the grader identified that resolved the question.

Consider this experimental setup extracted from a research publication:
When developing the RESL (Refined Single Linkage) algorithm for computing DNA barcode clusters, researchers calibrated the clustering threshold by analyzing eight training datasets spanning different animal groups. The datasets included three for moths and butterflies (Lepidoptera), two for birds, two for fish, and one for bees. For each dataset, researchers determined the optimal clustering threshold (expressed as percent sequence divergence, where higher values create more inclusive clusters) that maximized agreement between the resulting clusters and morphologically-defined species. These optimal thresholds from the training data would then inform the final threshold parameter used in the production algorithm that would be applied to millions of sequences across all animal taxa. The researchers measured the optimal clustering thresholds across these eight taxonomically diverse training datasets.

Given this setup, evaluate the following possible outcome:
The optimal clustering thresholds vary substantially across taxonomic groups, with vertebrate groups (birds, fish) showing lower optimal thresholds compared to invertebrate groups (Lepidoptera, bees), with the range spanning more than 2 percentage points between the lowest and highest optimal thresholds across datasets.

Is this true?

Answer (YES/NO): NO